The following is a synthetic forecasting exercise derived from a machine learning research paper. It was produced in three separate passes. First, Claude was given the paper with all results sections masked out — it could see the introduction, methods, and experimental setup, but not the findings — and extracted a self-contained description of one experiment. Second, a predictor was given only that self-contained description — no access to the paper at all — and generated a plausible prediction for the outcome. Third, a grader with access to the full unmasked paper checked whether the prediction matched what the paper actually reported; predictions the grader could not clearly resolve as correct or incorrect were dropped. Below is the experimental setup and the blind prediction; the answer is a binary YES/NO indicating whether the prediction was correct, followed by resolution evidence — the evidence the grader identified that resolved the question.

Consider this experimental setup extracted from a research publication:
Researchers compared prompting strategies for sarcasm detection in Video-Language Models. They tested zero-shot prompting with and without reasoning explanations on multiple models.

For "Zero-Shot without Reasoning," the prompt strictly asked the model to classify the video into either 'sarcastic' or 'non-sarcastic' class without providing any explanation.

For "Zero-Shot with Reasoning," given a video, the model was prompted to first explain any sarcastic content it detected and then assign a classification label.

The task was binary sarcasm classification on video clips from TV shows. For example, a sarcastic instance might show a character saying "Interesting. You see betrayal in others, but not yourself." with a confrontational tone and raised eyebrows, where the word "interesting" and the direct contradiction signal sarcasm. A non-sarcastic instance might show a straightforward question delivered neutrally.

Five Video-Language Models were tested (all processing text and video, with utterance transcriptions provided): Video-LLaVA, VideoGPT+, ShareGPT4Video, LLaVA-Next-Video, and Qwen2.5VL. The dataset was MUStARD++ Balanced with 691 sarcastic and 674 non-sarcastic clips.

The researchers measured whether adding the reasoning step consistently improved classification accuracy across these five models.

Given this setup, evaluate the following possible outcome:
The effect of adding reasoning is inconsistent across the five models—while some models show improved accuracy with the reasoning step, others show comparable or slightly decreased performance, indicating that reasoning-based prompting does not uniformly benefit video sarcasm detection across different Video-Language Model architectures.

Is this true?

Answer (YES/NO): YES